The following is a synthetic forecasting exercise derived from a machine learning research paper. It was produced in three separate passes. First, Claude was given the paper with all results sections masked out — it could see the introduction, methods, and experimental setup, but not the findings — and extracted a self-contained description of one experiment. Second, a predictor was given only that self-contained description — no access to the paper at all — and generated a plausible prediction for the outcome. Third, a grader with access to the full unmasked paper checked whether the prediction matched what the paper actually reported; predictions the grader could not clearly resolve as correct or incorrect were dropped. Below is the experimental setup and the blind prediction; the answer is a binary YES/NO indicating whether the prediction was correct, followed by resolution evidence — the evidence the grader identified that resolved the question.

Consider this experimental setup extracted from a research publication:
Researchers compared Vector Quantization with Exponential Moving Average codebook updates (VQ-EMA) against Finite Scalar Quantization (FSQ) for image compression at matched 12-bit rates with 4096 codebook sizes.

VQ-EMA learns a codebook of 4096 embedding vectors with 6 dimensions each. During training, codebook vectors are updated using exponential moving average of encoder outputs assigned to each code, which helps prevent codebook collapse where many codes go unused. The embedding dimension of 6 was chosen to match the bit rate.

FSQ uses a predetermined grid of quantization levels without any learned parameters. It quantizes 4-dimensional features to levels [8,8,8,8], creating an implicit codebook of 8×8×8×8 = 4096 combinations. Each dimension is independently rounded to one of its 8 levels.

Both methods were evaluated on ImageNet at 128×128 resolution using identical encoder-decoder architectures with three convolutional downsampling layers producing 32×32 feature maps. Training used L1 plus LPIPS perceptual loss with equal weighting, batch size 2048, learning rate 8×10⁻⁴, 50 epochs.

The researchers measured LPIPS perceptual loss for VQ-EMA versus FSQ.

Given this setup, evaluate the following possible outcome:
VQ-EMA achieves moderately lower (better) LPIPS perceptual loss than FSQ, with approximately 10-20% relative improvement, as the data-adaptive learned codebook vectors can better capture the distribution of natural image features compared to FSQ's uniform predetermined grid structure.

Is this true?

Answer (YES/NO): NO